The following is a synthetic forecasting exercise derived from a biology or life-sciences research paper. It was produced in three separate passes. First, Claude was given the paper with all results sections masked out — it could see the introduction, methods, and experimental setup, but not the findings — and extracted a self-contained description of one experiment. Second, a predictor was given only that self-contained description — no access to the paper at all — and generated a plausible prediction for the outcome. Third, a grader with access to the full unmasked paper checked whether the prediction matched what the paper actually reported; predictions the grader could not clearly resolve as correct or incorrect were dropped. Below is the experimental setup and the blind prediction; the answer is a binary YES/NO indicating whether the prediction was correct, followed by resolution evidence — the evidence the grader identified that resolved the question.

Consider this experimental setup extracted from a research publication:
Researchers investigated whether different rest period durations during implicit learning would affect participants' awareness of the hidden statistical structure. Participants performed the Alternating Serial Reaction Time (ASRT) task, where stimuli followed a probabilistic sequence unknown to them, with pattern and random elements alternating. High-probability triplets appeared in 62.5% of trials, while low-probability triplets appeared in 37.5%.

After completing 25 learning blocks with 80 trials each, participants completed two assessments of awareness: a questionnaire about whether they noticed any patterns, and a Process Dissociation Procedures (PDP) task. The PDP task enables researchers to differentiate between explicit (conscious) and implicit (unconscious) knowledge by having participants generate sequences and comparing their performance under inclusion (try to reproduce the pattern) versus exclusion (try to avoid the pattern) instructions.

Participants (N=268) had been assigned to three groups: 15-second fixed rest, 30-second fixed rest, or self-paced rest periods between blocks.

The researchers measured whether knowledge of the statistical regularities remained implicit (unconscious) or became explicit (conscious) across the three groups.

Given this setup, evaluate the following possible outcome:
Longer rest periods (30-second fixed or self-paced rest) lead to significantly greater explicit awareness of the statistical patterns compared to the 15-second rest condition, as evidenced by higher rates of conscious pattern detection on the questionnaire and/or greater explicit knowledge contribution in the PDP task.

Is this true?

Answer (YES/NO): NO